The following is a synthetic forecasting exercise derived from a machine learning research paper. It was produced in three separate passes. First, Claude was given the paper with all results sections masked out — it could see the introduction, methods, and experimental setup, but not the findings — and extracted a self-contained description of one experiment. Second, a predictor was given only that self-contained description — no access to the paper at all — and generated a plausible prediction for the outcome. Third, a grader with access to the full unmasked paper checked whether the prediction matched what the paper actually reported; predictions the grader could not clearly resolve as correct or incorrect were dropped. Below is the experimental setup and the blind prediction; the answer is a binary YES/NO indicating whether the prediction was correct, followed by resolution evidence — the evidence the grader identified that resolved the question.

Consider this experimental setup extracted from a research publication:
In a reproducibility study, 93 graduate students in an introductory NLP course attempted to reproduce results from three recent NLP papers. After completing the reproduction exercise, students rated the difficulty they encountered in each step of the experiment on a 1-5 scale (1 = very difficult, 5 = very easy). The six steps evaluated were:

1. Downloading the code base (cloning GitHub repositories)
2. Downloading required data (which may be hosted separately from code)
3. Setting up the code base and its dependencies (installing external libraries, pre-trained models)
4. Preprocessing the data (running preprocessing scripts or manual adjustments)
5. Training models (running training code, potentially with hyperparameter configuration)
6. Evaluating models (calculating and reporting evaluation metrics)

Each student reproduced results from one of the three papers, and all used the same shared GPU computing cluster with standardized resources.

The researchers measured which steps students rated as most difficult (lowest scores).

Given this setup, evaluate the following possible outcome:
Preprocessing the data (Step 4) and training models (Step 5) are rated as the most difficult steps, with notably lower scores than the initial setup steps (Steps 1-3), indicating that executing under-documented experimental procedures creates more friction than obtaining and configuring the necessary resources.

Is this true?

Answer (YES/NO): NO